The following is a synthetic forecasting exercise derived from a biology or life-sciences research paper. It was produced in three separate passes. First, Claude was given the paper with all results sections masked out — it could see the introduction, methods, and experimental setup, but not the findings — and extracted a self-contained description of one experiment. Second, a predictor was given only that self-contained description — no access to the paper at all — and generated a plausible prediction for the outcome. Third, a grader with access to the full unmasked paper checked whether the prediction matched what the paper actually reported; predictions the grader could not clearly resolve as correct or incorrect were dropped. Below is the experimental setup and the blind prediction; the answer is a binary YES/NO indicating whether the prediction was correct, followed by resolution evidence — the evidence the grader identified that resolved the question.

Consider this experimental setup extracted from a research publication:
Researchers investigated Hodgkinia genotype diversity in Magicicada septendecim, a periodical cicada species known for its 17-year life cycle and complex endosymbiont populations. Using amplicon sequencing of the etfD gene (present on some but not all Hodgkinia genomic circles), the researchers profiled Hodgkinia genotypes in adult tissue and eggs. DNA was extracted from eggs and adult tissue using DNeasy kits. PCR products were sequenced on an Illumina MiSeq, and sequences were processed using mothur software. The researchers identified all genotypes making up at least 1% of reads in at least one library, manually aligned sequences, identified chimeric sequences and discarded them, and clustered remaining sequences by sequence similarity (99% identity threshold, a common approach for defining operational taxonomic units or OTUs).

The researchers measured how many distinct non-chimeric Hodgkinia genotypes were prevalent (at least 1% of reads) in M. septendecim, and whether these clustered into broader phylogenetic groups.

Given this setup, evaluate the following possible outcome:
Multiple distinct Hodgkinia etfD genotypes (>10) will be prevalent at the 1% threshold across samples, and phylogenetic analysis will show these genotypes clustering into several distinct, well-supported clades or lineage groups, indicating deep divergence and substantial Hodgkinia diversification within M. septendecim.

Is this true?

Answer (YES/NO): NO